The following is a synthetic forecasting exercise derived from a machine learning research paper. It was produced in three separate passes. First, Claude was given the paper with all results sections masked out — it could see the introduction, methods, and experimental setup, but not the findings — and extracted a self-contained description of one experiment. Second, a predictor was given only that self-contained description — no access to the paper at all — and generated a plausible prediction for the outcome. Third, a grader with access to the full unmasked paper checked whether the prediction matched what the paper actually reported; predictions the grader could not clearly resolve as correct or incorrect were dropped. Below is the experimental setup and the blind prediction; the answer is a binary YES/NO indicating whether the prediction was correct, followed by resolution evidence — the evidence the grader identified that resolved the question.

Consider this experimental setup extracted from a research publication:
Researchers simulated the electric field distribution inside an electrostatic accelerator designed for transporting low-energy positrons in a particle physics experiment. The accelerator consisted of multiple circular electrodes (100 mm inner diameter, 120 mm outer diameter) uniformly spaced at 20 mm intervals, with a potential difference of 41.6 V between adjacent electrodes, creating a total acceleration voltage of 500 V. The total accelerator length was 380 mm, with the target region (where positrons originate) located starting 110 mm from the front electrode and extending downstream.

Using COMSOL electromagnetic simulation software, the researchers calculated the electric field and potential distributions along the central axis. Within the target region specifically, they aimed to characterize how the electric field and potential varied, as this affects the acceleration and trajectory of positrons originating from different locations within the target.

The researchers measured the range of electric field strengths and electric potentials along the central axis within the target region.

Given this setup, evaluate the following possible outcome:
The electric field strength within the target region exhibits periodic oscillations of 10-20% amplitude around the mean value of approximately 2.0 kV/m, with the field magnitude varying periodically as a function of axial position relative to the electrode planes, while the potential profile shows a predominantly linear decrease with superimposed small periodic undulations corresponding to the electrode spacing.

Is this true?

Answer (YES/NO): NO